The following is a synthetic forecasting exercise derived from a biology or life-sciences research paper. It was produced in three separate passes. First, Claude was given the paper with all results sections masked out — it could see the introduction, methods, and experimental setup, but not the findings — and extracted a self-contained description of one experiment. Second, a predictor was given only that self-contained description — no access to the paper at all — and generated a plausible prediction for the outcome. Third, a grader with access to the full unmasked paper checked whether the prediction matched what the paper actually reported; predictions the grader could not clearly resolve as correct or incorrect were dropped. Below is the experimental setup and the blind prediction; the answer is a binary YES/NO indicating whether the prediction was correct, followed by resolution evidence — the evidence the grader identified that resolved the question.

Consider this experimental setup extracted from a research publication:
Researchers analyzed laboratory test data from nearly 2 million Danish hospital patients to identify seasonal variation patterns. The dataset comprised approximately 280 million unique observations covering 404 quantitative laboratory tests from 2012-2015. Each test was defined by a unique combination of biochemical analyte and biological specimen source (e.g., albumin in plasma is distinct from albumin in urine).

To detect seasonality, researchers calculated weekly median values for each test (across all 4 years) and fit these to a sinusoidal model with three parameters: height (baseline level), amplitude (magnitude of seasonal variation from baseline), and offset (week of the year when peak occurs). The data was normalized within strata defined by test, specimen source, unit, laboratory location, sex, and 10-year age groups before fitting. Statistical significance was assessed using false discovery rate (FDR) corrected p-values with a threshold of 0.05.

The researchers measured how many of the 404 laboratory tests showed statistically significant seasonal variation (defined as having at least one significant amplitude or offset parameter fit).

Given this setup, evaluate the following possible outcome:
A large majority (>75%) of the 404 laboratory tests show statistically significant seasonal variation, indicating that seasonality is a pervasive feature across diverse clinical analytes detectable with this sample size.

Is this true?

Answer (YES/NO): NO